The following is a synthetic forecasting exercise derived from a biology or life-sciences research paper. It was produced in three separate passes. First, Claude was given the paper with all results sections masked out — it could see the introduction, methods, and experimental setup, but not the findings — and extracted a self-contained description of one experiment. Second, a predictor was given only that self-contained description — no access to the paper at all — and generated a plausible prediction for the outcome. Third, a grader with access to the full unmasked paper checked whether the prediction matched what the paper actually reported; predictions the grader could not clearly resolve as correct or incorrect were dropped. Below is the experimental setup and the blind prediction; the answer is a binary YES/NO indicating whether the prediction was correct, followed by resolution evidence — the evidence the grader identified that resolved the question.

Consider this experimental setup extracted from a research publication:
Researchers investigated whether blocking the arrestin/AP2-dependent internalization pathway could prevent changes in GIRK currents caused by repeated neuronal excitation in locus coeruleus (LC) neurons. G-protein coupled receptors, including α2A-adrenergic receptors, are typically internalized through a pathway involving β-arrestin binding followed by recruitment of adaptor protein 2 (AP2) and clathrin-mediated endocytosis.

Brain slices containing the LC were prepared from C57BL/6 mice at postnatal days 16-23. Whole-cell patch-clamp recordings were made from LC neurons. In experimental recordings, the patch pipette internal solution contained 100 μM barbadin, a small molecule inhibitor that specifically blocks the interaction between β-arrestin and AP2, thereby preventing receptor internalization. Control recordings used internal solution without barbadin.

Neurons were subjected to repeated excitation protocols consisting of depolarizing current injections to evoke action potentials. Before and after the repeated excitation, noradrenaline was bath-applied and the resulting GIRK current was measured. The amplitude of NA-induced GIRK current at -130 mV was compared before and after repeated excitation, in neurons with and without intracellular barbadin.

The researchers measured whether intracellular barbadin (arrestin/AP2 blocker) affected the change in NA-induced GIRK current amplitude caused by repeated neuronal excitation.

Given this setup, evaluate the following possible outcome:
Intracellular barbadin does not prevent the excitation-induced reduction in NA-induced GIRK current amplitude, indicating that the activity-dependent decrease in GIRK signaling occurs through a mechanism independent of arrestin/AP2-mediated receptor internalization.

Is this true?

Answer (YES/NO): NO